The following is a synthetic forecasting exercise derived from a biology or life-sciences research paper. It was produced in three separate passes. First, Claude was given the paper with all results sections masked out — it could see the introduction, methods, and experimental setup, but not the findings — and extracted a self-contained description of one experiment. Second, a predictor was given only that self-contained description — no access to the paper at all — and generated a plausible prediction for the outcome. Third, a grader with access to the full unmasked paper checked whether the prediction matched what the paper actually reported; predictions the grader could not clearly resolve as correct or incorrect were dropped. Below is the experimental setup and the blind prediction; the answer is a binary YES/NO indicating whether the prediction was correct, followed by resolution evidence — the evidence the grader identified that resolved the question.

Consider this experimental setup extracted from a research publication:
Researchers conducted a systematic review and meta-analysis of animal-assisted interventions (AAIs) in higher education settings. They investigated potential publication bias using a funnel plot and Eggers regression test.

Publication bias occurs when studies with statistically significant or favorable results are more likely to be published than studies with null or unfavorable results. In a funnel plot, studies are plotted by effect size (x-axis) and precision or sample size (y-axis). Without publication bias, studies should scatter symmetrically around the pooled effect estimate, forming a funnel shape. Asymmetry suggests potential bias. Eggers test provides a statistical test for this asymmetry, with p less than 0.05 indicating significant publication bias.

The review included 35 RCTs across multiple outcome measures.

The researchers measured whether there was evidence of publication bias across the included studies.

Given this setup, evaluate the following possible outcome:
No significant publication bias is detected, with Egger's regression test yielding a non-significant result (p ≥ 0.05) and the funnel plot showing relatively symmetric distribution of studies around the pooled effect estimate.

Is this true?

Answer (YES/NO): YES